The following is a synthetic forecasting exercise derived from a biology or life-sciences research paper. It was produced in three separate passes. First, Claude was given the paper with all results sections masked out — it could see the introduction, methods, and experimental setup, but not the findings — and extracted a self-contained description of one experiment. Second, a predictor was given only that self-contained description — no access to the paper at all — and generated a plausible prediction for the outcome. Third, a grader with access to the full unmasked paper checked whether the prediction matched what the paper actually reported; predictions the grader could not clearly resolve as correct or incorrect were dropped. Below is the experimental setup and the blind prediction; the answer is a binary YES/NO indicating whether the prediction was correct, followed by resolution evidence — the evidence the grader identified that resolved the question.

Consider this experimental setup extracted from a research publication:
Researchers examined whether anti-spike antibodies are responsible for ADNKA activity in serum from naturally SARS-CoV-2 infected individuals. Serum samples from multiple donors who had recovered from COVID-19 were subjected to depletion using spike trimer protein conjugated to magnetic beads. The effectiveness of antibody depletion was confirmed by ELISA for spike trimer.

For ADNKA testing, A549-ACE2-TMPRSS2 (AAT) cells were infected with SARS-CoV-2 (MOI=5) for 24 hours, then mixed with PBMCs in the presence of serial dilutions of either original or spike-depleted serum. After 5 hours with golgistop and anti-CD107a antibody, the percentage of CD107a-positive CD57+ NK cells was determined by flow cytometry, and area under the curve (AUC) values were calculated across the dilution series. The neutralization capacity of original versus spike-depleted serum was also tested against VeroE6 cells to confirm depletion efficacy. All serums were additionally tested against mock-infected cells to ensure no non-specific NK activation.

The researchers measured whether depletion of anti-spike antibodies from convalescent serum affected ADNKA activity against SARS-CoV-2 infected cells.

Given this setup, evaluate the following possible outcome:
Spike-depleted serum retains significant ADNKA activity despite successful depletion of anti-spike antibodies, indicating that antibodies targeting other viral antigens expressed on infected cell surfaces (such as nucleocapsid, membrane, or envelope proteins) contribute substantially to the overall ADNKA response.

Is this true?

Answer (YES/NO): YES